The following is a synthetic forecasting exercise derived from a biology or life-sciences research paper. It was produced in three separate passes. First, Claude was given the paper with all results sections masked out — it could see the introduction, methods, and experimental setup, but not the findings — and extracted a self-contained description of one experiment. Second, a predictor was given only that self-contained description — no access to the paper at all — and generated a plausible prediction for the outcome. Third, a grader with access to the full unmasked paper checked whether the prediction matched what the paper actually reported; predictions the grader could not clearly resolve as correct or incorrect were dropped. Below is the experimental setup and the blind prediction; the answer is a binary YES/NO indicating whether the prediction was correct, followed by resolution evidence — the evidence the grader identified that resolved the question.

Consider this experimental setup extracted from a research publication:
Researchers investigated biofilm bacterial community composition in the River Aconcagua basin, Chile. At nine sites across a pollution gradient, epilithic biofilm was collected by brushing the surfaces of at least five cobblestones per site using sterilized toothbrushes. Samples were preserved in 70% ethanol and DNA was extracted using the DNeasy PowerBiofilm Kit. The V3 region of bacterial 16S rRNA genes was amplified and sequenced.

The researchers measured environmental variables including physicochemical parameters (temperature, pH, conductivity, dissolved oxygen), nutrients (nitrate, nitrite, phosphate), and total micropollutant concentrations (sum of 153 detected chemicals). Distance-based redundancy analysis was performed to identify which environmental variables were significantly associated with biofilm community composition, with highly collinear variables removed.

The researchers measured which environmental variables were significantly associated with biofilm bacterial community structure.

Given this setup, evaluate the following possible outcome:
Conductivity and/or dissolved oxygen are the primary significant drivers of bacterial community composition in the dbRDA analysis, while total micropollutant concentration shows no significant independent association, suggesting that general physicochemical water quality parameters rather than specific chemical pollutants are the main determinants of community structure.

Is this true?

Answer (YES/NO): NO